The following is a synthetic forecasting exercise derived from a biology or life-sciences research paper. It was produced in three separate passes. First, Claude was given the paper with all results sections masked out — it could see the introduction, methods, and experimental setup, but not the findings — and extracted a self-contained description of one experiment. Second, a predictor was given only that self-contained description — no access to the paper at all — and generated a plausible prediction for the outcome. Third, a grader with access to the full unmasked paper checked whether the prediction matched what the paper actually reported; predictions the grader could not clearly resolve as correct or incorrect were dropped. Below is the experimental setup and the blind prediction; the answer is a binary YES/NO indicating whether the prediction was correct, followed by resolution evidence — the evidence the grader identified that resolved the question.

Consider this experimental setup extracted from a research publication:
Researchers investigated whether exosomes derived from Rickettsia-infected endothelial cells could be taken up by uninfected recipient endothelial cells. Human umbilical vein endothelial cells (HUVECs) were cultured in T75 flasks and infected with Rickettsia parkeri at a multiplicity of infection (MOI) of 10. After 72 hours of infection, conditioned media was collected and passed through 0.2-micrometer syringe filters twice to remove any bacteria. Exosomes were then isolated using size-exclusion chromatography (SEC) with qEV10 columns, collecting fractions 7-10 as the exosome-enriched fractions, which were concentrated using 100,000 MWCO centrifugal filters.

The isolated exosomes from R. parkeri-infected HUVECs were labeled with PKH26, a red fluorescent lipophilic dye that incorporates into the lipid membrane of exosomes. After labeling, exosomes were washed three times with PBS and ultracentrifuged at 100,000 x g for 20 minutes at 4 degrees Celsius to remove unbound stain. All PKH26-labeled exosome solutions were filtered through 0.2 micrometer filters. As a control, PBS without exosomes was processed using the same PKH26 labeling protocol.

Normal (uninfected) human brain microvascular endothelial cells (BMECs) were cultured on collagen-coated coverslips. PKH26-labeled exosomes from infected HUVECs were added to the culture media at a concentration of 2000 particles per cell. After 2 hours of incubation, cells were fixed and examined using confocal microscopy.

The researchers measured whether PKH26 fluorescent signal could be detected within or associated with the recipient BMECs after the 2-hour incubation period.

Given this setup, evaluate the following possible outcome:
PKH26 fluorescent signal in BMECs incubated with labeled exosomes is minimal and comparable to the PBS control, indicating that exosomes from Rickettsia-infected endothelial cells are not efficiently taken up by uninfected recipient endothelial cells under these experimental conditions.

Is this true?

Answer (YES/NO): NO